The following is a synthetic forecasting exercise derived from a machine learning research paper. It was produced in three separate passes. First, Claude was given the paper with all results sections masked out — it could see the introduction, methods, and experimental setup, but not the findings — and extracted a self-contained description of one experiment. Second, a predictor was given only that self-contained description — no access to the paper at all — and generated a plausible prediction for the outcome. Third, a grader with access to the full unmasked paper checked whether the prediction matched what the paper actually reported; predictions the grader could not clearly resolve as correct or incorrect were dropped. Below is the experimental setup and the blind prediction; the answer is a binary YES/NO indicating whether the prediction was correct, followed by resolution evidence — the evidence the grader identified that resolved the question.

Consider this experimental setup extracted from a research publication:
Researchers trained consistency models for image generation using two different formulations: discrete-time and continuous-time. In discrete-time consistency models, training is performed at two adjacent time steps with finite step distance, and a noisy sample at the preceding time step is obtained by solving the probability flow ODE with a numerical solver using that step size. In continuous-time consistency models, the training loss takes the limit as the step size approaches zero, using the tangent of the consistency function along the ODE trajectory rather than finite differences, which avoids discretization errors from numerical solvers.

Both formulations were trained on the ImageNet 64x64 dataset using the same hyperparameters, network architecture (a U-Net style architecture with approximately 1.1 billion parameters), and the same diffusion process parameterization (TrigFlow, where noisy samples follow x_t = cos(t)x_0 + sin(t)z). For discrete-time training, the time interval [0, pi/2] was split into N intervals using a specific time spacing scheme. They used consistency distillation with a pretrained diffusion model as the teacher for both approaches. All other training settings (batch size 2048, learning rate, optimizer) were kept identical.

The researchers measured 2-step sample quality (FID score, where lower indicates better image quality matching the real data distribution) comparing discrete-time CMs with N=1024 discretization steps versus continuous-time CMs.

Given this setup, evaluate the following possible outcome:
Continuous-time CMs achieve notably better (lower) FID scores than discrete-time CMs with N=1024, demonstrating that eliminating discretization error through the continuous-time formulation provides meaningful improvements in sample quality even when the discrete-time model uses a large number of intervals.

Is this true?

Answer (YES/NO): YES